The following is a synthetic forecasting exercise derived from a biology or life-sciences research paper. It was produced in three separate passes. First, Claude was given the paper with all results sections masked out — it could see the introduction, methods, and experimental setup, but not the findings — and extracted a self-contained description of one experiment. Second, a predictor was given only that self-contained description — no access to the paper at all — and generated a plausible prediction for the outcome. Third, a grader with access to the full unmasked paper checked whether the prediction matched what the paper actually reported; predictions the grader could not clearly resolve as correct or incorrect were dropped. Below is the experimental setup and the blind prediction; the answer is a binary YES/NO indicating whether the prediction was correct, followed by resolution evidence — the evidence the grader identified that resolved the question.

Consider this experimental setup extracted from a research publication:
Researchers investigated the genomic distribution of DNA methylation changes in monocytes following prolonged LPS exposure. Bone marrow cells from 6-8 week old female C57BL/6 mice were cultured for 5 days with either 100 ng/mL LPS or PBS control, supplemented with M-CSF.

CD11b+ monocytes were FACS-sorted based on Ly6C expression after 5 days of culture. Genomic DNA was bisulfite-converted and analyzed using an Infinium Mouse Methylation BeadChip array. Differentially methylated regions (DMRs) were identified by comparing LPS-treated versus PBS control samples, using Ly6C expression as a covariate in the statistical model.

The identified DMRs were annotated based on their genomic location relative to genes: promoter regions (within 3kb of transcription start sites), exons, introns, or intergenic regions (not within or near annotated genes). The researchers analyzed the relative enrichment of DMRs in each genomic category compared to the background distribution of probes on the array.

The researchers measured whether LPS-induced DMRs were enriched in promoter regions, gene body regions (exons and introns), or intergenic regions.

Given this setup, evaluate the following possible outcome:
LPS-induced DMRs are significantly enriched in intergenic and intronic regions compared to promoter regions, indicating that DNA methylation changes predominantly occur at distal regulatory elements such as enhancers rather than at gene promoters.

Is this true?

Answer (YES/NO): YES